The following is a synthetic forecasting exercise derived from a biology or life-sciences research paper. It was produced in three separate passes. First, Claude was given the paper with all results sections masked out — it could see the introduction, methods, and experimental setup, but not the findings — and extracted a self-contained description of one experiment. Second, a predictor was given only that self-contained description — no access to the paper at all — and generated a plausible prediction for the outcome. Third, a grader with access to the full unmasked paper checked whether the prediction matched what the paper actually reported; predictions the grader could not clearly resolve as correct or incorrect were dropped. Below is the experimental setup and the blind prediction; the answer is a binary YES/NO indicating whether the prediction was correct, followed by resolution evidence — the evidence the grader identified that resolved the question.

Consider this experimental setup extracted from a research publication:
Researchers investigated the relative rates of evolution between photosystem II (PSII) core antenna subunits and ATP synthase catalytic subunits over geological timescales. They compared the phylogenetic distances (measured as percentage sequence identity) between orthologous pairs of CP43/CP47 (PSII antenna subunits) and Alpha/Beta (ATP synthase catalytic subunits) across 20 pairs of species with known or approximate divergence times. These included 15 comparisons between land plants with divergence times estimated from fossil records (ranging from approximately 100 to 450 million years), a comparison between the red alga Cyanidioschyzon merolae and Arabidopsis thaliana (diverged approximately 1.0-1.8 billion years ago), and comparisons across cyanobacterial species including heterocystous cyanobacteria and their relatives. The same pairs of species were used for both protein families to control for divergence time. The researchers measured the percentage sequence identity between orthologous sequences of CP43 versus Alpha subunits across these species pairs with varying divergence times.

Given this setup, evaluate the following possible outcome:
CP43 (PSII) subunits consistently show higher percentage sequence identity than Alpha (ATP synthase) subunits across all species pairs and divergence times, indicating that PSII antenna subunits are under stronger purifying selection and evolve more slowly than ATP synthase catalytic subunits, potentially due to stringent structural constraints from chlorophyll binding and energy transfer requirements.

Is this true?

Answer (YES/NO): YES